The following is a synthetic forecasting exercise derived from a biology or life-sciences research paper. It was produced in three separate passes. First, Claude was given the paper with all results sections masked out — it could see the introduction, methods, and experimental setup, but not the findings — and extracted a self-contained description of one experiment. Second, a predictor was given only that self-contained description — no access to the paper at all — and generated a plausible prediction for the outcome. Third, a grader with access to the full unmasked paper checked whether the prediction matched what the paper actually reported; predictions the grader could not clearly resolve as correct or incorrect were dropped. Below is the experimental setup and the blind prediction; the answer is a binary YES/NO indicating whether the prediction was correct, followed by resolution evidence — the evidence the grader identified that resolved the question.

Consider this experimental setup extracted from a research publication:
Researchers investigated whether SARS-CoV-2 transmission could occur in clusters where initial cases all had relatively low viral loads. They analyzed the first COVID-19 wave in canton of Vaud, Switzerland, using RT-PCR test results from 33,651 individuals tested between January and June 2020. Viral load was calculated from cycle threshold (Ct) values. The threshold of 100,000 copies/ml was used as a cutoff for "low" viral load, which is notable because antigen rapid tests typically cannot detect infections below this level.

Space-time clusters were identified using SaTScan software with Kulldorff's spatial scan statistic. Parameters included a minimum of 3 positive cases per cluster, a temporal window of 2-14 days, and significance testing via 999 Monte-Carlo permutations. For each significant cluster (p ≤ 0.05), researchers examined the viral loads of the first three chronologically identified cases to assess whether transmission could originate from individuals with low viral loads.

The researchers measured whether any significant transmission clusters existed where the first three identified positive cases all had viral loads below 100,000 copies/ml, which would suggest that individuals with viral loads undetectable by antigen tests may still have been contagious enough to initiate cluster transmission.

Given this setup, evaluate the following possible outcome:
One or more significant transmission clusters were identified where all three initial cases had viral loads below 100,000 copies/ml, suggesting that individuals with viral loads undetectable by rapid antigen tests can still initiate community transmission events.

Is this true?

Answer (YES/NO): YES